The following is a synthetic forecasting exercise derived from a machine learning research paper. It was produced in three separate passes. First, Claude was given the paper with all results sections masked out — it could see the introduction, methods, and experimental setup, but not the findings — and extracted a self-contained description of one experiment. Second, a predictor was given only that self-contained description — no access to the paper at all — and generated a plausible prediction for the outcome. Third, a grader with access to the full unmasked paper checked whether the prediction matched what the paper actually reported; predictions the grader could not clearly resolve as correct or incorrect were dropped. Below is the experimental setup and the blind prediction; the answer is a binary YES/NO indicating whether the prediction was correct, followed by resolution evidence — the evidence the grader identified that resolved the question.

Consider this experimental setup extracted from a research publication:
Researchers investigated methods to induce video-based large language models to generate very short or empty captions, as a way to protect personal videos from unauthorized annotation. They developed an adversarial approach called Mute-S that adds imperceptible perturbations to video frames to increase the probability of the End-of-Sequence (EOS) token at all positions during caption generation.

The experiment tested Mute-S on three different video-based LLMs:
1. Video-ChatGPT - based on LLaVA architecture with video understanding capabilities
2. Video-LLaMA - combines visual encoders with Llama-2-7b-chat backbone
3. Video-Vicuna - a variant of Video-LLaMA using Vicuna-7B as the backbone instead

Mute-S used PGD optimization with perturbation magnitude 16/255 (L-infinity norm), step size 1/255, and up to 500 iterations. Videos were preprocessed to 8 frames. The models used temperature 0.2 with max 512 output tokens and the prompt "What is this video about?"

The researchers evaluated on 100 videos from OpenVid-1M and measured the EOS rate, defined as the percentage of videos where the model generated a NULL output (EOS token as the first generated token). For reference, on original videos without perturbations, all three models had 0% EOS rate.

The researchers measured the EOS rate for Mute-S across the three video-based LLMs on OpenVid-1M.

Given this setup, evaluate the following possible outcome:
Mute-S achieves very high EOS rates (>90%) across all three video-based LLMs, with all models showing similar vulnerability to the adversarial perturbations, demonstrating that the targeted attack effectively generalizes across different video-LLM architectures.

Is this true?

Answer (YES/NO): NO